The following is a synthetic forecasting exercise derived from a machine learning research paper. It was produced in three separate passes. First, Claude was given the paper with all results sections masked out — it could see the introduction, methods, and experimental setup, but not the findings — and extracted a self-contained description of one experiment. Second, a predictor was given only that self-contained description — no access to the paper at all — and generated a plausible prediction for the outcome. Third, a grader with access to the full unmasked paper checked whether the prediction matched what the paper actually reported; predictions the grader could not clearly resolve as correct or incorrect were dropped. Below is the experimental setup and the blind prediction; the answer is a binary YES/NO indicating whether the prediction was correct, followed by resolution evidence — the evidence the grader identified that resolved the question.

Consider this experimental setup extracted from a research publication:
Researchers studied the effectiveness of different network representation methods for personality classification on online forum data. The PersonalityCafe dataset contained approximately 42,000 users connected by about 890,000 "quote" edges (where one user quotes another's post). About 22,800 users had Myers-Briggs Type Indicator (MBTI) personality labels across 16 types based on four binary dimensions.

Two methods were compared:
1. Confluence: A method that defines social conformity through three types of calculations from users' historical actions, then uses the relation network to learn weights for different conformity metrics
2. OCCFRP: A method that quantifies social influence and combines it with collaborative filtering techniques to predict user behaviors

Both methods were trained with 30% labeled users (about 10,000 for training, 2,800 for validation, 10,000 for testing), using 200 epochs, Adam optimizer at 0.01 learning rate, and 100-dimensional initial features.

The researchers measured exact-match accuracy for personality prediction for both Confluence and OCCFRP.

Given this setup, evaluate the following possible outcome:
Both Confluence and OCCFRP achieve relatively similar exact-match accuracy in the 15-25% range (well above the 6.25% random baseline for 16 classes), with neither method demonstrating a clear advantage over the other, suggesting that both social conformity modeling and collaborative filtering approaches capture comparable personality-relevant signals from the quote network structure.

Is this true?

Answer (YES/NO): YES